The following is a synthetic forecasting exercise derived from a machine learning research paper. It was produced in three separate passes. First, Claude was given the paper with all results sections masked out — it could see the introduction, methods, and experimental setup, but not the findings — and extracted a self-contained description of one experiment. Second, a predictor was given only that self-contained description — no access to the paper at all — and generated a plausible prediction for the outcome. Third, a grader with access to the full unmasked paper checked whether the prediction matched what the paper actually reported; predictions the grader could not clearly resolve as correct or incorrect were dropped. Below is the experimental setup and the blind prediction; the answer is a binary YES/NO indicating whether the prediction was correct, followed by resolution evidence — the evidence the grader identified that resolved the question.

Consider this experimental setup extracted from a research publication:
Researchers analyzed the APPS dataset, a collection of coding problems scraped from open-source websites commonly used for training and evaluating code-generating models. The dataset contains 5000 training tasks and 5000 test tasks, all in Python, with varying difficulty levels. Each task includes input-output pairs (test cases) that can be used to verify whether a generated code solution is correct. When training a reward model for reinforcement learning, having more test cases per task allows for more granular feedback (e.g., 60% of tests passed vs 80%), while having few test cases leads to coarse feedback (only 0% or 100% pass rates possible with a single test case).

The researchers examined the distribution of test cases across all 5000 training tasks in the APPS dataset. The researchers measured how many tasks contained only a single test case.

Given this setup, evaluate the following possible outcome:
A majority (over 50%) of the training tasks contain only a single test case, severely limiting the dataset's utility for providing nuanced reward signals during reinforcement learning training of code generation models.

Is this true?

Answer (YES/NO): NO